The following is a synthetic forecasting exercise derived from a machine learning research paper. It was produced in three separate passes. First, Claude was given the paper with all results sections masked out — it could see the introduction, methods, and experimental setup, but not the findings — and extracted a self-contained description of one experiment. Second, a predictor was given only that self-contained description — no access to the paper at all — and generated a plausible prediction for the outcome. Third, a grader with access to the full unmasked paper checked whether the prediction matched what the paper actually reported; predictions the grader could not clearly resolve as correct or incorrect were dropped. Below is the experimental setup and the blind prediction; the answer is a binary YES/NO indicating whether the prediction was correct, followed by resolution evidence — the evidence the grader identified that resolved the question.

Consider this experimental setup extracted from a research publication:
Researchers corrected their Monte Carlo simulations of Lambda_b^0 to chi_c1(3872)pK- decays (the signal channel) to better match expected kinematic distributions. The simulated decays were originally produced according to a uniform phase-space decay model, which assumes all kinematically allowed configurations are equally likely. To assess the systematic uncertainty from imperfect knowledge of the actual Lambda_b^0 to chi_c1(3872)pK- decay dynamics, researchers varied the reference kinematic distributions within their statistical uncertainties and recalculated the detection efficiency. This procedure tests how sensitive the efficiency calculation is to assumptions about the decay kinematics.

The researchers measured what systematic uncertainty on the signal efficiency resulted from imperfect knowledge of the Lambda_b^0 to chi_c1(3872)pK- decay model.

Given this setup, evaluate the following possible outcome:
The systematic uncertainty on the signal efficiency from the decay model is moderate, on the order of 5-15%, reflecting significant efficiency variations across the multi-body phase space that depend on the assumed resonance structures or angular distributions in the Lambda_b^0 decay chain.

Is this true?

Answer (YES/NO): NO